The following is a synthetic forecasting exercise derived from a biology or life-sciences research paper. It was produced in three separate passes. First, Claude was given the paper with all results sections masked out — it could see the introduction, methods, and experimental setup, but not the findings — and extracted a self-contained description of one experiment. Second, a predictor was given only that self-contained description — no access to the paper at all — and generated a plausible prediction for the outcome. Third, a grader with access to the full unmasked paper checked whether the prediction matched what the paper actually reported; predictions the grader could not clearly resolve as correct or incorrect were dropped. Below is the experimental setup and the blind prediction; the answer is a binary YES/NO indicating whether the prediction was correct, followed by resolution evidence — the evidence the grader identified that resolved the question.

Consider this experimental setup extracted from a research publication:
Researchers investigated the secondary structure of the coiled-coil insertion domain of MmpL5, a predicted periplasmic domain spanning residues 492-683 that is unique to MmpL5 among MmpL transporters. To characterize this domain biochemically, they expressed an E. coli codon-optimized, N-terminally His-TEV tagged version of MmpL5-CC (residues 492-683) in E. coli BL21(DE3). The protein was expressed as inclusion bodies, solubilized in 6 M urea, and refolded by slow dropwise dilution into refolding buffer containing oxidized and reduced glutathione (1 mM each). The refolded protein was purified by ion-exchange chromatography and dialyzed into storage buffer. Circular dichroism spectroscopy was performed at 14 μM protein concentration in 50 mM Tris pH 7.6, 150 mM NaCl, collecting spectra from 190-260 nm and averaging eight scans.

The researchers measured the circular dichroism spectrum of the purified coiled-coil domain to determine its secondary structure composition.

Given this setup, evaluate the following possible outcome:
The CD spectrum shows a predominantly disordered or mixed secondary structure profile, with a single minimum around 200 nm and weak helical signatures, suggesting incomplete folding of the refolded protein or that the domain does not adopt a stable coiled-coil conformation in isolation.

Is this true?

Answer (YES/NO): NO